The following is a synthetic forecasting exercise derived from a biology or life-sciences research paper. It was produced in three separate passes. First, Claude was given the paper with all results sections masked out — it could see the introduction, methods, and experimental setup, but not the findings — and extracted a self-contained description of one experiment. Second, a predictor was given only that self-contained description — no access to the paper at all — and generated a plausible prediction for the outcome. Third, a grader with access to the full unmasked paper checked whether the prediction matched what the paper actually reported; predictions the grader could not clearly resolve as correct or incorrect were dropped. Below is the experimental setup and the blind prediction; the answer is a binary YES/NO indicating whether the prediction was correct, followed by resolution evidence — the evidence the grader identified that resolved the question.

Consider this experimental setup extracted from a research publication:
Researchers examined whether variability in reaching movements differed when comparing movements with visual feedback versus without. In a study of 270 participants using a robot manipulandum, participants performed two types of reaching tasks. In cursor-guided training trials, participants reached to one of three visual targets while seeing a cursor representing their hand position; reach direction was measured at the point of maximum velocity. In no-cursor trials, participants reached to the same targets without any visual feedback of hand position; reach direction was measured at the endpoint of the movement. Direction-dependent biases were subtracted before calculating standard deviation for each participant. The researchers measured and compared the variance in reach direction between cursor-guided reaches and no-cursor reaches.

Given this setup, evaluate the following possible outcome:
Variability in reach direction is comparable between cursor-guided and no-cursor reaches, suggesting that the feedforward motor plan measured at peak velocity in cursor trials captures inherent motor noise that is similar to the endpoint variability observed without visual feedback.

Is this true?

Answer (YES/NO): NO